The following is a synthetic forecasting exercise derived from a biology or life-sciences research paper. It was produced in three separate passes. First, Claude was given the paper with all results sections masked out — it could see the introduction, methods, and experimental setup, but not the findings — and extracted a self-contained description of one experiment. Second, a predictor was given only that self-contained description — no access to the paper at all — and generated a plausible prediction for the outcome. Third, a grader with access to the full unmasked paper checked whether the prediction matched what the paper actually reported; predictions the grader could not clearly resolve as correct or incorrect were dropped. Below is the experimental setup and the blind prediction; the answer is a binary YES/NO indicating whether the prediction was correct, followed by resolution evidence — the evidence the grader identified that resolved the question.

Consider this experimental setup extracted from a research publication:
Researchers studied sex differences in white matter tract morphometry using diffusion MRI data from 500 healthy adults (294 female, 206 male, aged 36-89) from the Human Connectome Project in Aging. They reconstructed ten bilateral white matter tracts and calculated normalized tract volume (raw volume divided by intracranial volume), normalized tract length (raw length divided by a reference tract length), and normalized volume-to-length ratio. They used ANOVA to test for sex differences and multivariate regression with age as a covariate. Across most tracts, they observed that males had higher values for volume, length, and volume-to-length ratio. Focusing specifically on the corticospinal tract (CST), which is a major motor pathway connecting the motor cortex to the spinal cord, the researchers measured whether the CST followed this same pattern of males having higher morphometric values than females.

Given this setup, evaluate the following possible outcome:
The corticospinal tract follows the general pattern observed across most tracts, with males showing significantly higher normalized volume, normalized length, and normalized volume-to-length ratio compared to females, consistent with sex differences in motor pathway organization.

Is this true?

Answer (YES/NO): NO